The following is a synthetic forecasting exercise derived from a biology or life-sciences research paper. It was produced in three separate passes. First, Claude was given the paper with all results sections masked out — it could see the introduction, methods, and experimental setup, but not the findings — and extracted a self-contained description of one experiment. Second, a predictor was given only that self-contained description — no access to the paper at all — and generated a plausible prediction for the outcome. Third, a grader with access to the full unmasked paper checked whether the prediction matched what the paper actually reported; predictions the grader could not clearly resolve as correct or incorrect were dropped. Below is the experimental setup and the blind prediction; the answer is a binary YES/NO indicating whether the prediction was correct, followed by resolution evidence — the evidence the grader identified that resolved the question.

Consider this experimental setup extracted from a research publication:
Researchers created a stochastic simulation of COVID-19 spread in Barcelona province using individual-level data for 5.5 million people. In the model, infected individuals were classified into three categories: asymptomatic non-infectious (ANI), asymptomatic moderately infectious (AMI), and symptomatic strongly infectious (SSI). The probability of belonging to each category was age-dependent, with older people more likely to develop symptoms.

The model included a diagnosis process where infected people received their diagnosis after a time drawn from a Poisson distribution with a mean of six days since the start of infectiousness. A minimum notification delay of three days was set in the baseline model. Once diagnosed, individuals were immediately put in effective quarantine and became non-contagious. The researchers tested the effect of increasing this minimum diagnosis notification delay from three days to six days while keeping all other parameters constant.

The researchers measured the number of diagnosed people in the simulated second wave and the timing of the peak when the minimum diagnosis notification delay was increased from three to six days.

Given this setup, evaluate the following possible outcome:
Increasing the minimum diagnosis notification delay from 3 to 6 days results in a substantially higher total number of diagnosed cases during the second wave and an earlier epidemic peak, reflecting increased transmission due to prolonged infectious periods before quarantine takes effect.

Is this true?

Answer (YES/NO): NO